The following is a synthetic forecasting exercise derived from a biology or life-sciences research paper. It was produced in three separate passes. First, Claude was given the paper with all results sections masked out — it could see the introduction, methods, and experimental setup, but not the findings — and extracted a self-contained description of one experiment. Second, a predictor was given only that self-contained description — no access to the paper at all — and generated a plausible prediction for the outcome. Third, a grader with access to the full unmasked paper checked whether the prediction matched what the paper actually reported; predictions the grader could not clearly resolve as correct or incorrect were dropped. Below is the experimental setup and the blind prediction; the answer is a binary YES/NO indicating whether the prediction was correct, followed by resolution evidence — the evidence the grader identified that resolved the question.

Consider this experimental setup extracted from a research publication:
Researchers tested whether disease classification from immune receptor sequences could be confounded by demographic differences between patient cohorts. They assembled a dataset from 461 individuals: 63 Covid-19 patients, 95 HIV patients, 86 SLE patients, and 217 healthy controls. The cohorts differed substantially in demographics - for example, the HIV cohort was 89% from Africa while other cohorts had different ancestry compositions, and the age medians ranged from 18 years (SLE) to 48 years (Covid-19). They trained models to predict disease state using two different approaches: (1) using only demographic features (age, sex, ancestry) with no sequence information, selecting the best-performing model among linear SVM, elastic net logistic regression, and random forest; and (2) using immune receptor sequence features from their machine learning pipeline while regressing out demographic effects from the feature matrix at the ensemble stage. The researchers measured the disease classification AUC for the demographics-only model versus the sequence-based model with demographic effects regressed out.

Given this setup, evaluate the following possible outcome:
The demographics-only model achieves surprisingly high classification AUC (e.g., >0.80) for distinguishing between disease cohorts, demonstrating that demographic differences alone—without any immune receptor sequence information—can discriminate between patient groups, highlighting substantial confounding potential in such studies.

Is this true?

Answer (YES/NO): YES